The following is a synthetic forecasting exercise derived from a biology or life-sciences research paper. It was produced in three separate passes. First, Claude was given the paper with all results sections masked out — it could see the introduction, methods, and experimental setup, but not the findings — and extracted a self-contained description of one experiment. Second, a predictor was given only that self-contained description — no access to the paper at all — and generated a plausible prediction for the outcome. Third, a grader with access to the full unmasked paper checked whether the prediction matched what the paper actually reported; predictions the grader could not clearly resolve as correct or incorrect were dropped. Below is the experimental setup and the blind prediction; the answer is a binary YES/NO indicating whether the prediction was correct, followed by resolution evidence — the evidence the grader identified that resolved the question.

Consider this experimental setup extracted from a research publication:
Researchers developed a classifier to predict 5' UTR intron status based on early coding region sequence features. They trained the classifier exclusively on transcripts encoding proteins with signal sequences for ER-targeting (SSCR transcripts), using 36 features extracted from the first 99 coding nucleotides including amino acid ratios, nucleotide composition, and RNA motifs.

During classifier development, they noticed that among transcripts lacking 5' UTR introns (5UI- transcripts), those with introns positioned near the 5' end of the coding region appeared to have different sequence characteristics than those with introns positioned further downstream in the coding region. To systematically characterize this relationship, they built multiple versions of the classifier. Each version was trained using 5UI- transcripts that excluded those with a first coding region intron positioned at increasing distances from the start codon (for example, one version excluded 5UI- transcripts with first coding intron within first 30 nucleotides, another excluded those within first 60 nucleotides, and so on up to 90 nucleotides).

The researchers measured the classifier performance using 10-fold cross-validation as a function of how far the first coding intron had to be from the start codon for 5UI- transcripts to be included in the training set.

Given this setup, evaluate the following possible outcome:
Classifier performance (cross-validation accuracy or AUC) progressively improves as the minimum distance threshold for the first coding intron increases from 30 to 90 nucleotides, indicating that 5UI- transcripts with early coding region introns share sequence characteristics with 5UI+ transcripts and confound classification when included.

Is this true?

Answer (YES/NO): YES